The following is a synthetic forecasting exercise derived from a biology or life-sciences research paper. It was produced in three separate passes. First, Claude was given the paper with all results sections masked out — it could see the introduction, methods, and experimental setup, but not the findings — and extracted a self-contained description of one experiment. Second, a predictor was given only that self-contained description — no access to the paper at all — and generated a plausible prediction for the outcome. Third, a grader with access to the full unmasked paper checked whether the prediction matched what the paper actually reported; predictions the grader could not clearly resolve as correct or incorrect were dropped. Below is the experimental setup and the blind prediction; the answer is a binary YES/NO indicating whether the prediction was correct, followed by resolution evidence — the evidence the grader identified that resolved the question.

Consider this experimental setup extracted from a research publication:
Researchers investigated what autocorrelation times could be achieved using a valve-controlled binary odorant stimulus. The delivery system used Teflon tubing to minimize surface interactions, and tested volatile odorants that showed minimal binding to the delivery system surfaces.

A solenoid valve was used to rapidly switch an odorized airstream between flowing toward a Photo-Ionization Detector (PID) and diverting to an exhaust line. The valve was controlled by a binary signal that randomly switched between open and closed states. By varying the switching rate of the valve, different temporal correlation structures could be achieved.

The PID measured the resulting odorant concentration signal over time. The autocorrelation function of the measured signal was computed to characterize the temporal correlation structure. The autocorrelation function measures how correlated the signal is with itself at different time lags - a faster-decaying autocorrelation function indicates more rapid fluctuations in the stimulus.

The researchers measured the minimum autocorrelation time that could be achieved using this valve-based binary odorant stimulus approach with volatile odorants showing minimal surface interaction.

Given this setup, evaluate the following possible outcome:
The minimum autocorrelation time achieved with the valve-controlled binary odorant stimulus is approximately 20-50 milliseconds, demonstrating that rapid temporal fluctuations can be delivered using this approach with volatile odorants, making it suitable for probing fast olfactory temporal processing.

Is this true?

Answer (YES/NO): YES